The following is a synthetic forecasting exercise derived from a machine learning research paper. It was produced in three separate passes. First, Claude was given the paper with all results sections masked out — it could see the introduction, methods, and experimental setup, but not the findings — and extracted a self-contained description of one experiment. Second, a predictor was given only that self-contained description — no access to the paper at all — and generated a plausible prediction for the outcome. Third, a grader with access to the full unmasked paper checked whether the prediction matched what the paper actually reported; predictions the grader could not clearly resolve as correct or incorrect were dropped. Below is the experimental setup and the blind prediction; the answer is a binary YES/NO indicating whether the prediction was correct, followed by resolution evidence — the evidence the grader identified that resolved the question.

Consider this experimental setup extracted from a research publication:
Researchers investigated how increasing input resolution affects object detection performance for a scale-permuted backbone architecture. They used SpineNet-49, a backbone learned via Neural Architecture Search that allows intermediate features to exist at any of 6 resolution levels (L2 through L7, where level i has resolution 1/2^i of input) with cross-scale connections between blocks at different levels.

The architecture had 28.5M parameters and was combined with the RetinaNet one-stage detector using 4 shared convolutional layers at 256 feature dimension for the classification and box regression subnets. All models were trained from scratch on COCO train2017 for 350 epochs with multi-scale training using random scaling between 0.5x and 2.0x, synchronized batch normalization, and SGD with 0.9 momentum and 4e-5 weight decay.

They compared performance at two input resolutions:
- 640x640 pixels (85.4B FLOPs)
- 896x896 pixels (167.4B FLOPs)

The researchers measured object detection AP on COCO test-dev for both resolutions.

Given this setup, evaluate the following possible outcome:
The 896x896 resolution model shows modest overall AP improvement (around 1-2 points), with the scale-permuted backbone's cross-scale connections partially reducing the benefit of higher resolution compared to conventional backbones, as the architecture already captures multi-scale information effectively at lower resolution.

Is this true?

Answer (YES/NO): NO